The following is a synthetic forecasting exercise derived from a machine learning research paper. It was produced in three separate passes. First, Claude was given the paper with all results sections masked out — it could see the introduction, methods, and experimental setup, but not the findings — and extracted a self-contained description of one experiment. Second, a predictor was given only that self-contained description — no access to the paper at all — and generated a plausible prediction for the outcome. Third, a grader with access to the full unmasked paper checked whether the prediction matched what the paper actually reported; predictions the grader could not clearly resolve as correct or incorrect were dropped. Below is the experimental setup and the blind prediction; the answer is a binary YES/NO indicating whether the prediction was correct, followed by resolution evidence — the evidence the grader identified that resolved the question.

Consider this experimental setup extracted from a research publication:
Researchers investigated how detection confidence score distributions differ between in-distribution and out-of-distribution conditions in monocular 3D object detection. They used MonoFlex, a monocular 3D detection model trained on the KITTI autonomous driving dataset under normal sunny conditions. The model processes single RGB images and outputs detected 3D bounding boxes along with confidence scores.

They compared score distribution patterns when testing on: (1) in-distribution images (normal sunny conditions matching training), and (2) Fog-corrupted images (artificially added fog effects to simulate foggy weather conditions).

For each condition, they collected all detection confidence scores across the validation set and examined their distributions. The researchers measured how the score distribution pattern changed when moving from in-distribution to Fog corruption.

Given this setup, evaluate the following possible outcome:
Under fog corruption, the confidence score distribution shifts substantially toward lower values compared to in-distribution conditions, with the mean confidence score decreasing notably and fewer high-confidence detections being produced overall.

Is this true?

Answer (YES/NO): YES